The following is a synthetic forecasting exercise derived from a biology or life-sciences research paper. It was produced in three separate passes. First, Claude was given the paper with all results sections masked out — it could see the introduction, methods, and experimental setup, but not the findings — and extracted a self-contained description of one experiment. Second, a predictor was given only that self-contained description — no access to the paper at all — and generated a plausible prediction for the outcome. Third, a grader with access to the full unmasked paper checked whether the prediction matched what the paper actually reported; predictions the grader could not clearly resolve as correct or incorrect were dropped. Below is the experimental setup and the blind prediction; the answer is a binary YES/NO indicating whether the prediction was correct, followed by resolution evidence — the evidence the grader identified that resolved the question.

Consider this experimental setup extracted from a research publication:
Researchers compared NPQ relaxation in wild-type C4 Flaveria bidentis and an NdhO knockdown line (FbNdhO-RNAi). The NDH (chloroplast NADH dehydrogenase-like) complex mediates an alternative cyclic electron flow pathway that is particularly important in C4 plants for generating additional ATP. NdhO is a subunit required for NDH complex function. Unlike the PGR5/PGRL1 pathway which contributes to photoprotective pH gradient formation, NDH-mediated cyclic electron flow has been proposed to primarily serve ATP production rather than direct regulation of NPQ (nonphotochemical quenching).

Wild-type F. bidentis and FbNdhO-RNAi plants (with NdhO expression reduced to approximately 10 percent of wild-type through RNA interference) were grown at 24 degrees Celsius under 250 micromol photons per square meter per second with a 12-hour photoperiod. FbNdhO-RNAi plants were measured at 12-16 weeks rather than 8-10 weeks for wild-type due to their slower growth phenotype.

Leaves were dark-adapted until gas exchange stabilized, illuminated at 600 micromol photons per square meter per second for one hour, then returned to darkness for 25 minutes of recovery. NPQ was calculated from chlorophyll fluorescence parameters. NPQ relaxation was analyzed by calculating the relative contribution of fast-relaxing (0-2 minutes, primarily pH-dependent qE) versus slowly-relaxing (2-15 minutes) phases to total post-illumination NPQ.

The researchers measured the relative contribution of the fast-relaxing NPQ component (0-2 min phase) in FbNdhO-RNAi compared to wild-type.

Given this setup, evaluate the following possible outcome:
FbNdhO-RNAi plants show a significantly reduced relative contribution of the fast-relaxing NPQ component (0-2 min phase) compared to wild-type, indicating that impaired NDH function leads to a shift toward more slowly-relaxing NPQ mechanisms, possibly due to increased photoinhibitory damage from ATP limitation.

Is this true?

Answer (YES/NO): YES